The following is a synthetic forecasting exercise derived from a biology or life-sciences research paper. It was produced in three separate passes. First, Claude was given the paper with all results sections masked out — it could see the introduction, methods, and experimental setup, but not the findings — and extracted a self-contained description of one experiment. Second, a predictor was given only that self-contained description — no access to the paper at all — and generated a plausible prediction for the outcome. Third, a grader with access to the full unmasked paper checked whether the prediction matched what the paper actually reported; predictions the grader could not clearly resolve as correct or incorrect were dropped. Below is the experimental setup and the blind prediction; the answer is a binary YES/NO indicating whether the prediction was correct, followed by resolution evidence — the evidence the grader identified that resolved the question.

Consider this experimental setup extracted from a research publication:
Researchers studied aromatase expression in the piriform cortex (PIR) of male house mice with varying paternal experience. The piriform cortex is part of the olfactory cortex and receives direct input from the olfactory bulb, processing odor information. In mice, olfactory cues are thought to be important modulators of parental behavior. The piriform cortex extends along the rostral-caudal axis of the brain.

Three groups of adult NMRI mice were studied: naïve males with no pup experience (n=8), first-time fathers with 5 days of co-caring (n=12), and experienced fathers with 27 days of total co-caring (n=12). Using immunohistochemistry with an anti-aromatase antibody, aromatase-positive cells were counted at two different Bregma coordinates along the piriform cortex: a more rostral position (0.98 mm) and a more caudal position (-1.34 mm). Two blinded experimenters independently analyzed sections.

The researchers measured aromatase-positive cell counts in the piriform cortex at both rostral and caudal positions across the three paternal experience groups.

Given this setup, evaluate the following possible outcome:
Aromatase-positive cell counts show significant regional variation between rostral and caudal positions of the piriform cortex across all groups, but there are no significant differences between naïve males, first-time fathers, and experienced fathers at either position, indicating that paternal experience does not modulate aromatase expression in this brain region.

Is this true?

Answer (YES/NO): NO